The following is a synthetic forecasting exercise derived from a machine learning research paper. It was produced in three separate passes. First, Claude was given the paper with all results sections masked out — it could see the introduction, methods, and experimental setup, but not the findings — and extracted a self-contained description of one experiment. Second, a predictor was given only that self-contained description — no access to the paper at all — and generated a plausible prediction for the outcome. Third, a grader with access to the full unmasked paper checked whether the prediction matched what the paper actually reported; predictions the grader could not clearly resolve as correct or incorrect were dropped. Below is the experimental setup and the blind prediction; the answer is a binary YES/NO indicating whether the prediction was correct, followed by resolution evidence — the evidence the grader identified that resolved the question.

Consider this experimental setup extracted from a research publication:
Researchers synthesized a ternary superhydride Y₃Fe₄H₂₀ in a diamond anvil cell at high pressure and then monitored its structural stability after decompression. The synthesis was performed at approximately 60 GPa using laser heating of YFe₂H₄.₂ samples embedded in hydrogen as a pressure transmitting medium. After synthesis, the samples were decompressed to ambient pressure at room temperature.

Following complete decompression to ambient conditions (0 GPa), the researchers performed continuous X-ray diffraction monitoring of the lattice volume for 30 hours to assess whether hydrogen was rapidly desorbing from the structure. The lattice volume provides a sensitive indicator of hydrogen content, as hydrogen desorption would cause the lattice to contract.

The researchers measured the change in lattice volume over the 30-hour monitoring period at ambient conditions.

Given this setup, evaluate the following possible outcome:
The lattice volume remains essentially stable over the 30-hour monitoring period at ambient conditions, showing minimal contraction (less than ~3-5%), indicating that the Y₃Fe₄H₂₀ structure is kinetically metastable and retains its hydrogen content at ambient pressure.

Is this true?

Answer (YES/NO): YES